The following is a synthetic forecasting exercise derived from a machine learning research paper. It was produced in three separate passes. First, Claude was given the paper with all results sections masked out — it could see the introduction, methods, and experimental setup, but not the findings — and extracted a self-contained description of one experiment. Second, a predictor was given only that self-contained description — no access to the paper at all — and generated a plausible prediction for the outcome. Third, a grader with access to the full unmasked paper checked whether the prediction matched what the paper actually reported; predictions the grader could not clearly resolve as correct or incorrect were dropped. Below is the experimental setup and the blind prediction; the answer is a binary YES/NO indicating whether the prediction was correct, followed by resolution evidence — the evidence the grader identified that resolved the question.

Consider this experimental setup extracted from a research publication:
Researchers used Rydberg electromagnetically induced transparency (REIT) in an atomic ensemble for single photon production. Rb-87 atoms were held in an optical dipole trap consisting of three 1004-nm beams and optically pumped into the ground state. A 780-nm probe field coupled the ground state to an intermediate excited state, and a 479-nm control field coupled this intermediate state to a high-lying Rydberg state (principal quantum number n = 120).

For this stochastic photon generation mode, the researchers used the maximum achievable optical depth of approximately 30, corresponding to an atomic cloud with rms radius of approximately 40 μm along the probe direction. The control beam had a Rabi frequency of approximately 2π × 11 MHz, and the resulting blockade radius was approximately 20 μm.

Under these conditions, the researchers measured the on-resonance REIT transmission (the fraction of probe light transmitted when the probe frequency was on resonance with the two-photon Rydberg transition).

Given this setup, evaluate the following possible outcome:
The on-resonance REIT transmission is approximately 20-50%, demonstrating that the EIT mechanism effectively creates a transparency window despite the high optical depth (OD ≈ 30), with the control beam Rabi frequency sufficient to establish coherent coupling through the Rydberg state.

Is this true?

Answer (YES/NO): YES